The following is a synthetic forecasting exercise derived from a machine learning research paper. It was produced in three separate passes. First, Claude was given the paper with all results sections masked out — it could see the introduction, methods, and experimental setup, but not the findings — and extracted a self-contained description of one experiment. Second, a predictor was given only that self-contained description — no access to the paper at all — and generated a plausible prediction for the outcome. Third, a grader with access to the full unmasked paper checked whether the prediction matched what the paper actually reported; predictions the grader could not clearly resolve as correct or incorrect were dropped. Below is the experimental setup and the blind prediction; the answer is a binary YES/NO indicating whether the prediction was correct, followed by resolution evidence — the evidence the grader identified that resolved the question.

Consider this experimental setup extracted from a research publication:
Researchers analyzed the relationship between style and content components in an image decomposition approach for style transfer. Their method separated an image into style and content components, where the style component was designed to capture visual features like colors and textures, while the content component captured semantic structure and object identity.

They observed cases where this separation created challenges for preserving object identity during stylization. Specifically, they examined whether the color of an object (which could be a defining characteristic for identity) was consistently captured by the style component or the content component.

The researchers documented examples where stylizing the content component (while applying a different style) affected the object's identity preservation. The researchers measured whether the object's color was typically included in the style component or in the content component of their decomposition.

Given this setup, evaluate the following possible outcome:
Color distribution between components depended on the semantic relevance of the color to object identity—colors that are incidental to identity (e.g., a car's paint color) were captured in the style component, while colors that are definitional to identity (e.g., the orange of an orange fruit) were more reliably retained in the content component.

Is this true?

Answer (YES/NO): NO